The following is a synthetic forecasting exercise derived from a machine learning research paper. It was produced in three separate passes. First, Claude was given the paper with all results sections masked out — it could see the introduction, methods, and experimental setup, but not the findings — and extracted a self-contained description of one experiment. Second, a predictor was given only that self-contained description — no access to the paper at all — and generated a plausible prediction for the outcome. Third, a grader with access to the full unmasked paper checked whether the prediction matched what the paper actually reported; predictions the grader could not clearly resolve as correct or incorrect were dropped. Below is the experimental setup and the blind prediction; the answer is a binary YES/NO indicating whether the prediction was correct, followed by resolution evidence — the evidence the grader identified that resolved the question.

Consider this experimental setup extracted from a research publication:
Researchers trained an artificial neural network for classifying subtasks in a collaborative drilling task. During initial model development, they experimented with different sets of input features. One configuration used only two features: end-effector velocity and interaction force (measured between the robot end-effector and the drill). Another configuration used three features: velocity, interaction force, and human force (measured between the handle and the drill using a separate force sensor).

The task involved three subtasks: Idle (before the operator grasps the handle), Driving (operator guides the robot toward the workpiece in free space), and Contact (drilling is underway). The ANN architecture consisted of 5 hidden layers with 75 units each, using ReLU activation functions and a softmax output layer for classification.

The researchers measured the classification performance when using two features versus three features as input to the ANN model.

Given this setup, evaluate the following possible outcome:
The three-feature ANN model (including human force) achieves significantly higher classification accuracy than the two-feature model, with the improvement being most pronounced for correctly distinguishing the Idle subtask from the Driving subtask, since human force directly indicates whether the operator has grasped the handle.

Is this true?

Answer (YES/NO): NO